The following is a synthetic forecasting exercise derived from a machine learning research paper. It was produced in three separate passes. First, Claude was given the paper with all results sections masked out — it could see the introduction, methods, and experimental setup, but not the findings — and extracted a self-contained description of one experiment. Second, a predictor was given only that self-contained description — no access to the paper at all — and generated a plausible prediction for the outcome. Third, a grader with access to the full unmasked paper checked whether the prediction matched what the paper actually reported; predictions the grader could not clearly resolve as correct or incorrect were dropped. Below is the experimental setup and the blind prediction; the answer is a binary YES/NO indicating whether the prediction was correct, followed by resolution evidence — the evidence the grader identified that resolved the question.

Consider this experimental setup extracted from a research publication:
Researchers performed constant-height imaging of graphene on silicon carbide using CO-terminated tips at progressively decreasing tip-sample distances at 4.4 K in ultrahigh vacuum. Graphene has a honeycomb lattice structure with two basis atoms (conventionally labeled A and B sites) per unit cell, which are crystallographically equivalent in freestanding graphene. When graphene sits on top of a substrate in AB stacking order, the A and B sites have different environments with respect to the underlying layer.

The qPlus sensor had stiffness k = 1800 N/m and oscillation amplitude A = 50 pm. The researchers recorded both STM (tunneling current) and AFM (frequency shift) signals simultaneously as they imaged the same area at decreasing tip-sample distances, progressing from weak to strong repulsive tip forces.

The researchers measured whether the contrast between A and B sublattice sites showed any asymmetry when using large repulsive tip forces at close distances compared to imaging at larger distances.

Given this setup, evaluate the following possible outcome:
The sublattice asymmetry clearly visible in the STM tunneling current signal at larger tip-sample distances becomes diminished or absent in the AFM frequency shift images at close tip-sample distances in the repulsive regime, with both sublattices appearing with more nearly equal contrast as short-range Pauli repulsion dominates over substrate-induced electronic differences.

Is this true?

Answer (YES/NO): NO